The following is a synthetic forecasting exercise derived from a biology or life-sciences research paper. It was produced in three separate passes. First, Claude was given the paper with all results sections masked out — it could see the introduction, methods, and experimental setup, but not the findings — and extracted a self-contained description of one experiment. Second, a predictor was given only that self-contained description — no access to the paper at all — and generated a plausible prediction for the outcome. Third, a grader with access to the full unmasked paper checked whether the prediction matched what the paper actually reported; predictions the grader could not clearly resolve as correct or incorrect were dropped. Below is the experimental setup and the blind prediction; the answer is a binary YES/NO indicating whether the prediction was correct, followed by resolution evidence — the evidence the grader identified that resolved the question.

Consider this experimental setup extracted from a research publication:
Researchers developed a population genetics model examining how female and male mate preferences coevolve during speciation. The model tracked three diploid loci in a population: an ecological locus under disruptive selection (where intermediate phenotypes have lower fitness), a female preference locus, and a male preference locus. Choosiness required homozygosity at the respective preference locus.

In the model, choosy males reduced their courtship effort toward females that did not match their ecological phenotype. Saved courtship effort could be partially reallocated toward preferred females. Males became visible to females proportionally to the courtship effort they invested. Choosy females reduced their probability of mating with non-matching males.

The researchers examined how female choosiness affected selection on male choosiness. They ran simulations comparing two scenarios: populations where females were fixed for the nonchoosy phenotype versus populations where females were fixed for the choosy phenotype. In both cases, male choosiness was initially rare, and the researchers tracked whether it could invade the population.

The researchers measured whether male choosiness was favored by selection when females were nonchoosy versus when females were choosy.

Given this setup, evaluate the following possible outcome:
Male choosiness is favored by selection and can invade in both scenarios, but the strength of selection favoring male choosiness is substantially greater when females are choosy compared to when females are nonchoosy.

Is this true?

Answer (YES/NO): NO